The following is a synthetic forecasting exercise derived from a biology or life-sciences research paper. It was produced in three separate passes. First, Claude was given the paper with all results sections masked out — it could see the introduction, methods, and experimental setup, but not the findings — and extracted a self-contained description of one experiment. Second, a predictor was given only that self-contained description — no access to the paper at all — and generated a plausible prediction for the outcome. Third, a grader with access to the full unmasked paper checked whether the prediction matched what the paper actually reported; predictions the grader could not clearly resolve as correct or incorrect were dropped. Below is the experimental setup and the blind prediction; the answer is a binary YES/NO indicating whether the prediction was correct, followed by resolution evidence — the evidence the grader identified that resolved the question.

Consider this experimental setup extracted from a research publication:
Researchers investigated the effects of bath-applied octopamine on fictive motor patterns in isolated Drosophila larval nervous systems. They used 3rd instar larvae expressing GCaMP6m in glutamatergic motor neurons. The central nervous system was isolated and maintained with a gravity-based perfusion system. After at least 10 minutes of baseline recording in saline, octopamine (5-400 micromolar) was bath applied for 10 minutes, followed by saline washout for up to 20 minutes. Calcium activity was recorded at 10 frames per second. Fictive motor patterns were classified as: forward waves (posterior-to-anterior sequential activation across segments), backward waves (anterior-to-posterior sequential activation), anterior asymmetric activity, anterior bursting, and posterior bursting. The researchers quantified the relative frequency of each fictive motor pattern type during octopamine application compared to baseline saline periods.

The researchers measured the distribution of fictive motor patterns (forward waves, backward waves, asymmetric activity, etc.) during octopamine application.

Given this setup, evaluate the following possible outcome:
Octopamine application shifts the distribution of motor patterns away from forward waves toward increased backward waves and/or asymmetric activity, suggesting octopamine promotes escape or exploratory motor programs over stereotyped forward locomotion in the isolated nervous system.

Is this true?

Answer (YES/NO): NO